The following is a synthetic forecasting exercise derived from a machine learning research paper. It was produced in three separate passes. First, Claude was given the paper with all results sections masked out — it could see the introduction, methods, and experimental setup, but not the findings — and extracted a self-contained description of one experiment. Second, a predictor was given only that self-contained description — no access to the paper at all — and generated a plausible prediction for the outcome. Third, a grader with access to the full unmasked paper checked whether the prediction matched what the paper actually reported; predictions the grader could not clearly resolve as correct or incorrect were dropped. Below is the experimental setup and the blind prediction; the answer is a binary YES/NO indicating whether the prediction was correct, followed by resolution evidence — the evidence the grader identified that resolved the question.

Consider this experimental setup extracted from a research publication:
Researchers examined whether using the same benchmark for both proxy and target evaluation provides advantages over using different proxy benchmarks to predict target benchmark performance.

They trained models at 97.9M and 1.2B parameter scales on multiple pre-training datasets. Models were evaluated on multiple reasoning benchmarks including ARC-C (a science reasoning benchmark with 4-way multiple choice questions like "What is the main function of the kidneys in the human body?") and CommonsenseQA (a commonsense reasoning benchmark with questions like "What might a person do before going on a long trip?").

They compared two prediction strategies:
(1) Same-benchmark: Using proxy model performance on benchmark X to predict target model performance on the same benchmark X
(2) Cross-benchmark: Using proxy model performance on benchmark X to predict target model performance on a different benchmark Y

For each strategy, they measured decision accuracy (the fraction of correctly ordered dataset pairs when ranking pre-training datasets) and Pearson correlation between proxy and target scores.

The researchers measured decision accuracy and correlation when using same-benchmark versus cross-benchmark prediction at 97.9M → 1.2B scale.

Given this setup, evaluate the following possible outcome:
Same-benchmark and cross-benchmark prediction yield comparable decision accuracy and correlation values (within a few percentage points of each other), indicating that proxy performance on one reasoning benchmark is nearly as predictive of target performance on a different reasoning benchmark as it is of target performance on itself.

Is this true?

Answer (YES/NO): NO